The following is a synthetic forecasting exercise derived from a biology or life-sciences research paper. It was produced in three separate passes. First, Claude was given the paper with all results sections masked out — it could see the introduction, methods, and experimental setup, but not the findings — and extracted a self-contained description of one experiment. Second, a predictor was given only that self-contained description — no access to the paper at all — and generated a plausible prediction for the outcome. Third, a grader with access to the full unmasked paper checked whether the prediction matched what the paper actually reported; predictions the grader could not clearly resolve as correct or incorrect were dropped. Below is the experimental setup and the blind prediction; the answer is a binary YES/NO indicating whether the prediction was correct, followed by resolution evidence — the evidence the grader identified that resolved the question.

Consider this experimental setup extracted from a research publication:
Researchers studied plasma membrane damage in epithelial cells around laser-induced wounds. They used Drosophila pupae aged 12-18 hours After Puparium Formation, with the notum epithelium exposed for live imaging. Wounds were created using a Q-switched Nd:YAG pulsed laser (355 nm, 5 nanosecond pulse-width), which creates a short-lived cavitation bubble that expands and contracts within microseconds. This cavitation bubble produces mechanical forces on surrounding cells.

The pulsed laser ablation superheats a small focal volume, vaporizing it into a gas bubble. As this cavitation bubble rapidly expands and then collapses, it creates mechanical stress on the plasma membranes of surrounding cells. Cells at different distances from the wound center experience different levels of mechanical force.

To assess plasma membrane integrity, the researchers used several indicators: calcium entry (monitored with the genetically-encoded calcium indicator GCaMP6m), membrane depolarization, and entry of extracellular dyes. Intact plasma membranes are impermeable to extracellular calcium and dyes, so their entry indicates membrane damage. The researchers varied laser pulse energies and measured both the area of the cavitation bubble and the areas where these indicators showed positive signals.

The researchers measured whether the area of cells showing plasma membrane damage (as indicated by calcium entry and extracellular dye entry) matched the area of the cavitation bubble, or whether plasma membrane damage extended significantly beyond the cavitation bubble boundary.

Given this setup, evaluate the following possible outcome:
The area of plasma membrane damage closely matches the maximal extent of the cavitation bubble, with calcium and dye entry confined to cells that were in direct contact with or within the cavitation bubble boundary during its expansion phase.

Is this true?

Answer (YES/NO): YES